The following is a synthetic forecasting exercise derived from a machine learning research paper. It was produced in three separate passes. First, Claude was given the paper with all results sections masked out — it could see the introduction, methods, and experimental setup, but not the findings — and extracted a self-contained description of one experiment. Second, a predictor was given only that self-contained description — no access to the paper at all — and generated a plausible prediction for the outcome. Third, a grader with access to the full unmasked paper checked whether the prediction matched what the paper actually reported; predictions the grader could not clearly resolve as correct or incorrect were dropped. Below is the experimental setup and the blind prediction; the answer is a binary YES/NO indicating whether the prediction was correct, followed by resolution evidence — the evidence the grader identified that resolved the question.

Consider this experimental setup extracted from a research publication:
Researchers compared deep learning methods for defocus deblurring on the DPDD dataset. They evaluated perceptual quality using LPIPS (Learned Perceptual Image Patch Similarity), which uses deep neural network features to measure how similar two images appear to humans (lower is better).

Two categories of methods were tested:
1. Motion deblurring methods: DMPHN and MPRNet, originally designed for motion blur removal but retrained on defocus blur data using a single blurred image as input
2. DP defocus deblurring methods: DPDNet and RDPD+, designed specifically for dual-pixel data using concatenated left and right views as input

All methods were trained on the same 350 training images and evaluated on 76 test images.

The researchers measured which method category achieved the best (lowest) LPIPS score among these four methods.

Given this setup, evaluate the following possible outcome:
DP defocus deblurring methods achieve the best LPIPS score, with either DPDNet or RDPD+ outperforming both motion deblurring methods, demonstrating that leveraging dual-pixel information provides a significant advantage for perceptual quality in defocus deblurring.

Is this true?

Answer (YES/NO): NO